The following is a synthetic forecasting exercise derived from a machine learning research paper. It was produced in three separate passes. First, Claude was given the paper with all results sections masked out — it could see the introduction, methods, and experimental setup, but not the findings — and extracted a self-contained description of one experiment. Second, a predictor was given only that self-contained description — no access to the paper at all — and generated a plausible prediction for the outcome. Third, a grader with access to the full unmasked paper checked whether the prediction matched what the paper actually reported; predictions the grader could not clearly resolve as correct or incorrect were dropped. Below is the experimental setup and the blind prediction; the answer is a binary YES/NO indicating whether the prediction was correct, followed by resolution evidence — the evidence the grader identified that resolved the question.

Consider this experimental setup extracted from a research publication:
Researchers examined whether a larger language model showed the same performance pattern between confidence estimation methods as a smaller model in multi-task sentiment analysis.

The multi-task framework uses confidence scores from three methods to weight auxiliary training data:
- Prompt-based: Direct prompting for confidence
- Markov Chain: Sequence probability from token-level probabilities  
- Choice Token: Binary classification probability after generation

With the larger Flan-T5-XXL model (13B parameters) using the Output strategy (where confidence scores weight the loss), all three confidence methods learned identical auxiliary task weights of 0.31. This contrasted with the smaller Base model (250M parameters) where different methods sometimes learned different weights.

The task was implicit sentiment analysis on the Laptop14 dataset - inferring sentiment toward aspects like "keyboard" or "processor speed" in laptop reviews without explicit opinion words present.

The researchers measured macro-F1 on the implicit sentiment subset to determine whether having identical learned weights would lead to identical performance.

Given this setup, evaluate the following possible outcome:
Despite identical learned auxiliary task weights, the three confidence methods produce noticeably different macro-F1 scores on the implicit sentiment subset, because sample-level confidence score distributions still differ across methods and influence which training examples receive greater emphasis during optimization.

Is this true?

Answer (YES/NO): YES